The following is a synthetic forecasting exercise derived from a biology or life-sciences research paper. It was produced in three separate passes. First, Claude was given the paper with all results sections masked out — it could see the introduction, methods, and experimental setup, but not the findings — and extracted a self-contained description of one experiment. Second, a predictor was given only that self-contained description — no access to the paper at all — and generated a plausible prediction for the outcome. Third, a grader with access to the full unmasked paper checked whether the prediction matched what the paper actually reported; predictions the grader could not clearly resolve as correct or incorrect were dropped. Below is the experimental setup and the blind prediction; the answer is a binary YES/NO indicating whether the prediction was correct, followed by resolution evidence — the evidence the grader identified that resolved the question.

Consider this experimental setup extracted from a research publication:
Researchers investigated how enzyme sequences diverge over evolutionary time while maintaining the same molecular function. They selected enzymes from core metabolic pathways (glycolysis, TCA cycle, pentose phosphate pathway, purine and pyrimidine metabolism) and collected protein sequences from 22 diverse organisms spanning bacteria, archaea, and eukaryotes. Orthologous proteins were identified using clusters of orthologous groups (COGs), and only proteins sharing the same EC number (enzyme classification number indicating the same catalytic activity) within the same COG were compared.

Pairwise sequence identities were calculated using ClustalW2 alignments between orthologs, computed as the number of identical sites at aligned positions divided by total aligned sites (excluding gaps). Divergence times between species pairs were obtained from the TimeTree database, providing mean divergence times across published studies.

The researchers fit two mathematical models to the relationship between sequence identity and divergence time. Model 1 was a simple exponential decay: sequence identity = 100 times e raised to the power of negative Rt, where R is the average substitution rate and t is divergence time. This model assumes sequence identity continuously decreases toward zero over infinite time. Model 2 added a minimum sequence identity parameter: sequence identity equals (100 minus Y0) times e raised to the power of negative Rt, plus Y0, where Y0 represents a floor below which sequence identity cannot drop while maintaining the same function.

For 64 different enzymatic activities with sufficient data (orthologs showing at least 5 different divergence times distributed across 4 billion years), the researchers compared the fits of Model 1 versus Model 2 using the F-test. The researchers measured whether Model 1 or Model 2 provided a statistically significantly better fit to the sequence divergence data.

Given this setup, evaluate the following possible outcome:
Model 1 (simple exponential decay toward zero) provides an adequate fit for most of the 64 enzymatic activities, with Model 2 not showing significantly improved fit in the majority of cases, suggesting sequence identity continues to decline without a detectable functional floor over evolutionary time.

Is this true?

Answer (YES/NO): NO